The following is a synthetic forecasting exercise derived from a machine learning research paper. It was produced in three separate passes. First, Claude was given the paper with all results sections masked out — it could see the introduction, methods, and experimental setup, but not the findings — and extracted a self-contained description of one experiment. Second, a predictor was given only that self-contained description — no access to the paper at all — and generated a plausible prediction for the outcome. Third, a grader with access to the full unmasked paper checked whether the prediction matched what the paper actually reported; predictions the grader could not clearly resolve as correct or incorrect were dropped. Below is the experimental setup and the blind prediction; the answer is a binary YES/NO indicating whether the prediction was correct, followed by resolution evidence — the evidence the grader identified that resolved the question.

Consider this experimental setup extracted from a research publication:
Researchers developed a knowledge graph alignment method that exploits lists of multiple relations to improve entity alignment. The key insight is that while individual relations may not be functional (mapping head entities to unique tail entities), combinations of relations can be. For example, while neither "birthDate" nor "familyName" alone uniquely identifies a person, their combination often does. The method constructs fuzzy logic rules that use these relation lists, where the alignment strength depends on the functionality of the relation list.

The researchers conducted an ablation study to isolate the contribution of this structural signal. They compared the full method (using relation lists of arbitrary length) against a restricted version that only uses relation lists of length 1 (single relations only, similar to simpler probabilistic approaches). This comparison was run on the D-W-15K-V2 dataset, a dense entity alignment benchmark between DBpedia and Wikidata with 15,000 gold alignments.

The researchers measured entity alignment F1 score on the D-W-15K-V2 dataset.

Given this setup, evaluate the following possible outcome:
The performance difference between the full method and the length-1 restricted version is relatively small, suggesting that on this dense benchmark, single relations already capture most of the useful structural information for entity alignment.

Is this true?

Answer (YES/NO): NO